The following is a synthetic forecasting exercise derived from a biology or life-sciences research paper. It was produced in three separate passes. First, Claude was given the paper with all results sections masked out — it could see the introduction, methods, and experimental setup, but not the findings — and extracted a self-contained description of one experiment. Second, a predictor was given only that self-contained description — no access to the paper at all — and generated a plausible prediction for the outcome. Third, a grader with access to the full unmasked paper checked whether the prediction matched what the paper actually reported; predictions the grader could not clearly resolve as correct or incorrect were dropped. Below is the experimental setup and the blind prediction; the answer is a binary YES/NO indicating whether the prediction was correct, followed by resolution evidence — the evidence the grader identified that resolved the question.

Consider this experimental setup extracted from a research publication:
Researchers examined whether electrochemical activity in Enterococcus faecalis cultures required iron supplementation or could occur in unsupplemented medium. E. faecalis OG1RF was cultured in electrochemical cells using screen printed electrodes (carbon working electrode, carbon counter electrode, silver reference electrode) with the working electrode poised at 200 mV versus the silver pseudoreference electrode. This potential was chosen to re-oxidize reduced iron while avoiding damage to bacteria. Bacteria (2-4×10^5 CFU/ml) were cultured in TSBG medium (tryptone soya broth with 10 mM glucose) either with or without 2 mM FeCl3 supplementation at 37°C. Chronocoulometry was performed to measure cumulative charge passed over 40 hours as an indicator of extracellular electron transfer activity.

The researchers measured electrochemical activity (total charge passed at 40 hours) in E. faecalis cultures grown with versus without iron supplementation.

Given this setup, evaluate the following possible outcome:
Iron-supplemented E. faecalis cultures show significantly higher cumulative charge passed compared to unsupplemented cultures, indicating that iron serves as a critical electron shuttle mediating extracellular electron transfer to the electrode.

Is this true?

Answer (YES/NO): YES